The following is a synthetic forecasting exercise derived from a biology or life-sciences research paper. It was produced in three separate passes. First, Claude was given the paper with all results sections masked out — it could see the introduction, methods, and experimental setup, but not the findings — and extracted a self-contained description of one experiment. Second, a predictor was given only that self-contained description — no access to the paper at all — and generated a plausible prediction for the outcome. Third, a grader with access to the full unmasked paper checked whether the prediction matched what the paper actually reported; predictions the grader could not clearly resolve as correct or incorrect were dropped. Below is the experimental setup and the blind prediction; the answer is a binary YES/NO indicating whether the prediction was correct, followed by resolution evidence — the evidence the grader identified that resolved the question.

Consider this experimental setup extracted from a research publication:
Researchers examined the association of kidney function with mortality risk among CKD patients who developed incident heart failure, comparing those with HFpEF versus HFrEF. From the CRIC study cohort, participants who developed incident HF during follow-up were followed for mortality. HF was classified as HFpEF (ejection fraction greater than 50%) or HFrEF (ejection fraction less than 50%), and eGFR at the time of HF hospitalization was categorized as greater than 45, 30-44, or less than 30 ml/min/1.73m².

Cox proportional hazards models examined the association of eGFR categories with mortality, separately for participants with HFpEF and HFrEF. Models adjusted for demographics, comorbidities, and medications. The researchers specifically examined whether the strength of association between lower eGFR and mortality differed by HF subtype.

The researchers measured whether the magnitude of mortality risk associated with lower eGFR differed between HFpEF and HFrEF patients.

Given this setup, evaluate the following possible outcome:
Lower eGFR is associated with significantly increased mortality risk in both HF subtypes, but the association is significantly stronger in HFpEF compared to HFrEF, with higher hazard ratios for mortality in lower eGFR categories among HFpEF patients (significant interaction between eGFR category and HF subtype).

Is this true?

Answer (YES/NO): NO